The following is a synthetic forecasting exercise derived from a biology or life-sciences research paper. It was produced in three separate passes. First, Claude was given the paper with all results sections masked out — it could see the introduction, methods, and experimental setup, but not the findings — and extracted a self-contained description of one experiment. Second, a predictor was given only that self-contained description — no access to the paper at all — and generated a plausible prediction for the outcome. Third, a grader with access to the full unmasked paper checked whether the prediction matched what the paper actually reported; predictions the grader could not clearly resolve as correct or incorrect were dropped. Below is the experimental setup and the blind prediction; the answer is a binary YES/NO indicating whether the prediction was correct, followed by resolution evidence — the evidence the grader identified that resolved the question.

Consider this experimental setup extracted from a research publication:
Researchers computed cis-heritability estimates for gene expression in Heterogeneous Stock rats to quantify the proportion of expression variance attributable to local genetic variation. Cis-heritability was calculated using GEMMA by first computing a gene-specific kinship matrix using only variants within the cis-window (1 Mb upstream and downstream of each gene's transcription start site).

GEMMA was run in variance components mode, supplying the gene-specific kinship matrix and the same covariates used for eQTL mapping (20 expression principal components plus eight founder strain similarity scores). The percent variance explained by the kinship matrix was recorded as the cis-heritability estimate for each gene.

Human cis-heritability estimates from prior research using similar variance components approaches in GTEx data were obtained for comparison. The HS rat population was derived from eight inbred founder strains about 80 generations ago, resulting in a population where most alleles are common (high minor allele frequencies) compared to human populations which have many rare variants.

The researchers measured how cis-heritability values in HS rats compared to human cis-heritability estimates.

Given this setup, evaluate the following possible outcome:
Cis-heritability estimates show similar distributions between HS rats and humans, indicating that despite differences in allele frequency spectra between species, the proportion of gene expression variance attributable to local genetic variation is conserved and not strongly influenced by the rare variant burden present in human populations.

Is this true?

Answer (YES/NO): NO